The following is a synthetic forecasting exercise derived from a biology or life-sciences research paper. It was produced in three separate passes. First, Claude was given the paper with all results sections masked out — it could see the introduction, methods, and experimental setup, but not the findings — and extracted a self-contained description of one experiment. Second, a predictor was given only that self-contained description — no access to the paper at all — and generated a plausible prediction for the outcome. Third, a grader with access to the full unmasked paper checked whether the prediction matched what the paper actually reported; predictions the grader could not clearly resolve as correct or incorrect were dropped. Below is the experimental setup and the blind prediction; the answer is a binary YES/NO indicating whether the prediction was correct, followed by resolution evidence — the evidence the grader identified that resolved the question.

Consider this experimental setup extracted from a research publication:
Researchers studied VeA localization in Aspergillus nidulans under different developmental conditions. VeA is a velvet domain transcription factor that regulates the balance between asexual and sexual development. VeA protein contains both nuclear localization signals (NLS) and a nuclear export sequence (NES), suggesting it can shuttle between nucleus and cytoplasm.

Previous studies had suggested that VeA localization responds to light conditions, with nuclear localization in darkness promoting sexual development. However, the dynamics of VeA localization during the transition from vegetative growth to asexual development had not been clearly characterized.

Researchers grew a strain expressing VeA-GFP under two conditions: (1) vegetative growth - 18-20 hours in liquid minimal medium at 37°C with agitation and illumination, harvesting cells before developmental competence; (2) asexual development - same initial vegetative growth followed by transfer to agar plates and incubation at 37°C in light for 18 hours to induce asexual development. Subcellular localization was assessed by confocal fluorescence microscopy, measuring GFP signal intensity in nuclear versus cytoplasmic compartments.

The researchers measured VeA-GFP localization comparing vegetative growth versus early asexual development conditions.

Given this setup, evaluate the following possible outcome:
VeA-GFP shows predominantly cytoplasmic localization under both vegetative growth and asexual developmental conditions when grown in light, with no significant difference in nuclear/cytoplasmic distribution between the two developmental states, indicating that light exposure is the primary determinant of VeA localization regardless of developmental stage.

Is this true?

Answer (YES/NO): NO